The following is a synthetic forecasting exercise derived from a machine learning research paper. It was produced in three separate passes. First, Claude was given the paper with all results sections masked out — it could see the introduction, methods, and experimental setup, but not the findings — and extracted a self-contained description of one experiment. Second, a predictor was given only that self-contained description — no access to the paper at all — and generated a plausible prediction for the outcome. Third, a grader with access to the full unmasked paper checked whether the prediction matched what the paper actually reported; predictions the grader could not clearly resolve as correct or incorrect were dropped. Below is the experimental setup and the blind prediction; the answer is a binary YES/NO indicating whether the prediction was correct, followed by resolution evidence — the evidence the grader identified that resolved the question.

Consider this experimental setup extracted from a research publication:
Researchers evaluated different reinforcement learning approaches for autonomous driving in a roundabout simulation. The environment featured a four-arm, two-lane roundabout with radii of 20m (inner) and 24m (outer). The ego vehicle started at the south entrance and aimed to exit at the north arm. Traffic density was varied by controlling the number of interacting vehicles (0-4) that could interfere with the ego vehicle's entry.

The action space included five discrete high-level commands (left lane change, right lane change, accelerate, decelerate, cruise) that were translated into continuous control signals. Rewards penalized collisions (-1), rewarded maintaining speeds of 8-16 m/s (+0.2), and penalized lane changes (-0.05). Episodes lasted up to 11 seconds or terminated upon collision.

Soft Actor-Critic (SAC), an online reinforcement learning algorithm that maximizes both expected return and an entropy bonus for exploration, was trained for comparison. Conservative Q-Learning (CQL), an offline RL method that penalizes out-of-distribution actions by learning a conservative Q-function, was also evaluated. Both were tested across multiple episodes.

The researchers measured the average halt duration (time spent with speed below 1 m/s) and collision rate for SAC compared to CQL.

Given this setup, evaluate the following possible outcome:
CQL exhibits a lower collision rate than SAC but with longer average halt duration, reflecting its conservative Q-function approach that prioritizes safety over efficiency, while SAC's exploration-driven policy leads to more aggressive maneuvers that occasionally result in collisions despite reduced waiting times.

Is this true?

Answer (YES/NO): NO